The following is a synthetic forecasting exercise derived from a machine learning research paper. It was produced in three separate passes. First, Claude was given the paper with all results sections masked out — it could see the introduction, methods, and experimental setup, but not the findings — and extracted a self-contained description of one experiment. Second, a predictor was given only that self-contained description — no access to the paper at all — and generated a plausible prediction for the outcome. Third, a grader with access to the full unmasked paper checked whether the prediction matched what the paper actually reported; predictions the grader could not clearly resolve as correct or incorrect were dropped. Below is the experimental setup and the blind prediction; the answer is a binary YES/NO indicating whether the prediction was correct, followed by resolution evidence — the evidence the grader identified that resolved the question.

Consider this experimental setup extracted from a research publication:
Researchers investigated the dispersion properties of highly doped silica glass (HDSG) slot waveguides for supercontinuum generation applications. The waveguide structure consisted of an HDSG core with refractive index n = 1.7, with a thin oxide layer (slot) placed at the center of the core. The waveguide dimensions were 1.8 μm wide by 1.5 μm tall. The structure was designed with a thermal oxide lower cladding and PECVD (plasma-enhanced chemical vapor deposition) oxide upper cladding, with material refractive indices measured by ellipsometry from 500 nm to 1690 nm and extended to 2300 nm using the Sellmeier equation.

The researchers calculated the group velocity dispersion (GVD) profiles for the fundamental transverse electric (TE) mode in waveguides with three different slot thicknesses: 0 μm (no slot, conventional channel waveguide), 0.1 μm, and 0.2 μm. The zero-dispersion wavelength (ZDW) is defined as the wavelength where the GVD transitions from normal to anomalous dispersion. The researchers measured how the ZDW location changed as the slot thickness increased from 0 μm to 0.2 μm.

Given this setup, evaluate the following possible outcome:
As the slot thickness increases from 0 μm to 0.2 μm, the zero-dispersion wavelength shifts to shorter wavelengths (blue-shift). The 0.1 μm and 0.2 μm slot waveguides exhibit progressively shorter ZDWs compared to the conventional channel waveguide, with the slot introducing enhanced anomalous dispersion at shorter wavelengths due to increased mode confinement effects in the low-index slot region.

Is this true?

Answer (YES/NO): NO